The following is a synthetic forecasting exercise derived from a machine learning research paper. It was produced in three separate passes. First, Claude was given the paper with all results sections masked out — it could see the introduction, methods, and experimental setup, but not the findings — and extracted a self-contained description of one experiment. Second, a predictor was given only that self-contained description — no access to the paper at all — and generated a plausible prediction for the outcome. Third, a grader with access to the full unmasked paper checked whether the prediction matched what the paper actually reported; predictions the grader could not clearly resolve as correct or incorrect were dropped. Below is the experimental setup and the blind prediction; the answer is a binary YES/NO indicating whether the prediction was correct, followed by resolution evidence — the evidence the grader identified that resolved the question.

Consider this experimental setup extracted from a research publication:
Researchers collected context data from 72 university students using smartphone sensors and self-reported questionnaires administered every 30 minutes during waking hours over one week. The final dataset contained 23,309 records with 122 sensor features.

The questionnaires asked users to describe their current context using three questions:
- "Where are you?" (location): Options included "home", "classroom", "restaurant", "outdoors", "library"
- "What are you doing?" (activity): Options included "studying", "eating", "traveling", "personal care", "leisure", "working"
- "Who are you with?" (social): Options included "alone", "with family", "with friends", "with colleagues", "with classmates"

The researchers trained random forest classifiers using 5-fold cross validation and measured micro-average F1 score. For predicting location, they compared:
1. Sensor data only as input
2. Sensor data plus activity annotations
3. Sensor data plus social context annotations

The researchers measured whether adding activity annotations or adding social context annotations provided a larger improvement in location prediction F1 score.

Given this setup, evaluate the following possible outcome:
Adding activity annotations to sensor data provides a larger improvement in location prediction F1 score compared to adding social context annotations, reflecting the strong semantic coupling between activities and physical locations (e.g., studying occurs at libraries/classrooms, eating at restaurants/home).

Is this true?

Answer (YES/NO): YES